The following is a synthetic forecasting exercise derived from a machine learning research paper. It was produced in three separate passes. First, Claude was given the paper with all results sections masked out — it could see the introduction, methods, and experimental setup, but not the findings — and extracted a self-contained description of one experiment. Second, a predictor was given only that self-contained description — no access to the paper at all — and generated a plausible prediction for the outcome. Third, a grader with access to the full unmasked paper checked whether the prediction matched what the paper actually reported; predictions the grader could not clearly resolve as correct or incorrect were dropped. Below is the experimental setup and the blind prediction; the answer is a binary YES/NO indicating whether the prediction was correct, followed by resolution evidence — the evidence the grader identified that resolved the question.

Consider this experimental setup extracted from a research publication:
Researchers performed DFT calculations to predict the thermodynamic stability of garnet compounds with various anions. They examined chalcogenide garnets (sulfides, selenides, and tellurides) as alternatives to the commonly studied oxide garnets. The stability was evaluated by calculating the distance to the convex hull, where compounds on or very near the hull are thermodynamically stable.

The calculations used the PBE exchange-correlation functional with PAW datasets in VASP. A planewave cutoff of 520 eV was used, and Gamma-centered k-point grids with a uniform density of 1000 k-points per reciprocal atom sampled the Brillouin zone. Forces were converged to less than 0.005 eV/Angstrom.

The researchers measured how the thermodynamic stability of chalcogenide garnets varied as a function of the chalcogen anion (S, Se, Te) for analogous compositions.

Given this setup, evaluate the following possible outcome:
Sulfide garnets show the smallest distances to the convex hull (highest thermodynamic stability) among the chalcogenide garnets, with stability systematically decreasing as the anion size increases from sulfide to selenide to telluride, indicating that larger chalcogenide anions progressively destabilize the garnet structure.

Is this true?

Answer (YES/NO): YES